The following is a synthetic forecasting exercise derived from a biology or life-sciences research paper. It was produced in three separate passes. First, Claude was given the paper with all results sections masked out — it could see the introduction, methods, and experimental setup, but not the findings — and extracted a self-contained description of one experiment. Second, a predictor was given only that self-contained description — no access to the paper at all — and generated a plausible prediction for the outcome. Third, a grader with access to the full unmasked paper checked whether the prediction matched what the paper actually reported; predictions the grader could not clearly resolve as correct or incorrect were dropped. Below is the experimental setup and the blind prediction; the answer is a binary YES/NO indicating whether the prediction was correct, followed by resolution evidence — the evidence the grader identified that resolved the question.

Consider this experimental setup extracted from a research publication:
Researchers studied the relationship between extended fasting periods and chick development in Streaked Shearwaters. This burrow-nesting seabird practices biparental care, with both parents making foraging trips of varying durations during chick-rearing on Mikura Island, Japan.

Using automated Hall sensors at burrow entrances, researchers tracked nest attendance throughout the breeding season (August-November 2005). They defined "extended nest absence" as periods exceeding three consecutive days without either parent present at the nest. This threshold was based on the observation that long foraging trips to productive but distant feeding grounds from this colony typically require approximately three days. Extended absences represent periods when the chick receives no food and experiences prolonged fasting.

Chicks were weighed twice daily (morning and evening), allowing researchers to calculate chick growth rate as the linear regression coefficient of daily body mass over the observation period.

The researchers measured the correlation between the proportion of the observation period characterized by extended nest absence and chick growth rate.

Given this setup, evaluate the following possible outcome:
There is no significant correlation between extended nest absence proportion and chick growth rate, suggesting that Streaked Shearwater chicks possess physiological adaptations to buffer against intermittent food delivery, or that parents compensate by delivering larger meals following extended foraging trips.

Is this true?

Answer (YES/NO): NO